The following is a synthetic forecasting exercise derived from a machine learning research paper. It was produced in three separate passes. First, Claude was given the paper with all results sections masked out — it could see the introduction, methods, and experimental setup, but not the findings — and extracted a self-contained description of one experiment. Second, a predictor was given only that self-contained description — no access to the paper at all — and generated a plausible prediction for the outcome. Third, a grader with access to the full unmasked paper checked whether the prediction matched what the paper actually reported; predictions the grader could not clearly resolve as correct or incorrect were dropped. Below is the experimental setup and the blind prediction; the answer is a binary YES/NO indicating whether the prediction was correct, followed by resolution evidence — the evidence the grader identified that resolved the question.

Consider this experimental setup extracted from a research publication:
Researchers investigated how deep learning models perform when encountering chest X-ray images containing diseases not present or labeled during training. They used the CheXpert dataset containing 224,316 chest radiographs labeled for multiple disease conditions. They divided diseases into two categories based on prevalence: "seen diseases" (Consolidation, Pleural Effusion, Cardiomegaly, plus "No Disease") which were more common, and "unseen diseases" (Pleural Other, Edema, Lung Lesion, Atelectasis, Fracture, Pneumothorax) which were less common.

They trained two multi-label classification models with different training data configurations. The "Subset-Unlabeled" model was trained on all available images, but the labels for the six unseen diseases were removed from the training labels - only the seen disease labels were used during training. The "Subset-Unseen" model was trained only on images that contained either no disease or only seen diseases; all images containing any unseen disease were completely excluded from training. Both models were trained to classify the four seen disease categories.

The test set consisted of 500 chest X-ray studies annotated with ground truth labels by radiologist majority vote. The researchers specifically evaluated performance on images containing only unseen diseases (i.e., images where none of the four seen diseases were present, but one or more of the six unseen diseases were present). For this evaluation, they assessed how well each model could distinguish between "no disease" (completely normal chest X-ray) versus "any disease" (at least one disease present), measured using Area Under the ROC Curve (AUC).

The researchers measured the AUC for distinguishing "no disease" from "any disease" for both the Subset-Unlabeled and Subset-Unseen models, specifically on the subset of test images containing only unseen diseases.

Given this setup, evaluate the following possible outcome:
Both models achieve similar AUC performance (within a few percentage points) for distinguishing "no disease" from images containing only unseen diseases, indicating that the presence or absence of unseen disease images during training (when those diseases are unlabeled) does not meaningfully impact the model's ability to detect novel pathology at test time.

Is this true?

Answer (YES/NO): NO